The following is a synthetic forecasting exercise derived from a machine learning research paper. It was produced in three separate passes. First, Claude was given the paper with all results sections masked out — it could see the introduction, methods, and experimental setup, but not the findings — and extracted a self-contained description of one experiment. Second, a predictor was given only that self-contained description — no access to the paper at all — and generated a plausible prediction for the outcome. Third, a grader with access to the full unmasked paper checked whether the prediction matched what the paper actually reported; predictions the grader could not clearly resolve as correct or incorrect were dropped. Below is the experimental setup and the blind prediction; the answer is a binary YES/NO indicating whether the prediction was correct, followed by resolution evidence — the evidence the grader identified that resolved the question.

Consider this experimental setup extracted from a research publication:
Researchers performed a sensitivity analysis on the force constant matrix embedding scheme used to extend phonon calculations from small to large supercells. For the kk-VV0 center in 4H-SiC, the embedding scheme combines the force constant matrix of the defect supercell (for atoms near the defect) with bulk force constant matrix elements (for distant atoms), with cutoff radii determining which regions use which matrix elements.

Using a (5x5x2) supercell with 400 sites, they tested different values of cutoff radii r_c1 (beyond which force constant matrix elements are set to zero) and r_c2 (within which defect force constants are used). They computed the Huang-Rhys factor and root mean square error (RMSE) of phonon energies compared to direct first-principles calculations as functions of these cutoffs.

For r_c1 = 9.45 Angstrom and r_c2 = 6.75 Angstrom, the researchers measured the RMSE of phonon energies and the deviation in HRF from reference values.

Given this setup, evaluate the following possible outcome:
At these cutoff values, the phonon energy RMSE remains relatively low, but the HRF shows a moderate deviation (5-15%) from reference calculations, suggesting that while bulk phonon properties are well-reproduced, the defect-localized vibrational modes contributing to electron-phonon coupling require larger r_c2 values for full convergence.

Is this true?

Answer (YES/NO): NO